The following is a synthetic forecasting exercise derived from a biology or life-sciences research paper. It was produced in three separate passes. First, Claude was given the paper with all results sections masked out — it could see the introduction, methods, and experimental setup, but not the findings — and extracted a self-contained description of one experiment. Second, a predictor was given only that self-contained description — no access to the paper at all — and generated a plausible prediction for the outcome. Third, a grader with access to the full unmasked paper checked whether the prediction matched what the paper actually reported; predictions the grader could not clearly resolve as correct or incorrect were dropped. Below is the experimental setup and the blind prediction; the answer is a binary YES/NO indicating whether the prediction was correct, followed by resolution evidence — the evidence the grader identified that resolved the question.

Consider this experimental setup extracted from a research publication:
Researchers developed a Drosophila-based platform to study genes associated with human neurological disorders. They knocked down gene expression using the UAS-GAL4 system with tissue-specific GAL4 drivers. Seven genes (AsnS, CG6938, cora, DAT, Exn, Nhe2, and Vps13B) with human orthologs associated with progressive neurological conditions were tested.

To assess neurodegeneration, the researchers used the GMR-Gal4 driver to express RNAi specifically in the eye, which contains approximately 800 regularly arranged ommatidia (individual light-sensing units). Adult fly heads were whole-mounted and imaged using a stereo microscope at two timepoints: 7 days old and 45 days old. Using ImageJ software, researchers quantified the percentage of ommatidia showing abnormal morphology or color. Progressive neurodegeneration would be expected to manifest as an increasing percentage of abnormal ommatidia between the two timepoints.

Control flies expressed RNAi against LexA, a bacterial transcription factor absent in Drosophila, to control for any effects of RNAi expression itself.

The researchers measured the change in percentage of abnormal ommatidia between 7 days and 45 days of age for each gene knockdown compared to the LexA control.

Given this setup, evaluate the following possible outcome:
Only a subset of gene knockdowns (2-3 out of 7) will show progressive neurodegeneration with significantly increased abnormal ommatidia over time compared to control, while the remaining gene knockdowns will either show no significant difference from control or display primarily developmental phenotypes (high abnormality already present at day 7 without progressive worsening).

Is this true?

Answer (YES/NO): NO